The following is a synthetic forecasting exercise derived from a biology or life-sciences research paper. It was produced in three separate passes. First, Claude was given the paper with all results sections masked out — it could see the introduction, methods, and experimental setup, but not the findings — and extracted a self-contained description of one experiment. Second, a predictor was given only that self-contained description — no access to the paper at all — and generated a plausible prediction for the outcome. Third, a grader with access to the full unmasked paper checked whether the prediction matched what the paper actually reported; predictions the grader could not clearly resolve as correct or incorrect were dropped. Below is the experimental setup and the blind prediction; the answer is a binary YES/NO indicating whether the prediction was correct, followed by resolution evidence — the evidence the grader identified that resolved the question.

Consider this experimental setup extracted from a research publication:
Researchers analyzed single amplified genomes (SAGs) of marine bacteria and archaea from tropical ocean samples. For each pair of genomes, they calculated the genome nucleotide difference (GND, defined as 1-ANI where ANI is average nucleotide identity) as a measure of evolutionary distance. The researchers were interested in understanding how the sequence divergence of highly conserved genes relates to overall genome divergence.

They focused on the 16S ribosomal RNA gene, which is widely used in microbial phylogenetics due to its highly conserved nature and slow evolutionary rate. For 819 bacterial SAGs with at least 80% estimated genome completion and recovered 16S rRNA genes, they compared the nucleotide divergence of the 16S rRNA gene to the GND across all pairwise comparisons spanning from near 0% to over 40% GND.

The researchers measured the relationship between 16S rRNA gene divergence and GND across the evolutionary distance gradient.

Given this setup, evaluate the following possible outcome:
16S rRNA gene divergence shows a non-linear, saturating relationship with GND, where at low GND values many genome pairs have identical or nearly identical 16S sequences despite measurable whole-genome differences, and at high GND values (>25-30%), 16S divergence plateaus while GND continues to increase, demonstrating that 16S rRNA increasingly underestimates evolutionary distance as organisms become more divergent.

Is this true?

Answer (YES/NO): NO